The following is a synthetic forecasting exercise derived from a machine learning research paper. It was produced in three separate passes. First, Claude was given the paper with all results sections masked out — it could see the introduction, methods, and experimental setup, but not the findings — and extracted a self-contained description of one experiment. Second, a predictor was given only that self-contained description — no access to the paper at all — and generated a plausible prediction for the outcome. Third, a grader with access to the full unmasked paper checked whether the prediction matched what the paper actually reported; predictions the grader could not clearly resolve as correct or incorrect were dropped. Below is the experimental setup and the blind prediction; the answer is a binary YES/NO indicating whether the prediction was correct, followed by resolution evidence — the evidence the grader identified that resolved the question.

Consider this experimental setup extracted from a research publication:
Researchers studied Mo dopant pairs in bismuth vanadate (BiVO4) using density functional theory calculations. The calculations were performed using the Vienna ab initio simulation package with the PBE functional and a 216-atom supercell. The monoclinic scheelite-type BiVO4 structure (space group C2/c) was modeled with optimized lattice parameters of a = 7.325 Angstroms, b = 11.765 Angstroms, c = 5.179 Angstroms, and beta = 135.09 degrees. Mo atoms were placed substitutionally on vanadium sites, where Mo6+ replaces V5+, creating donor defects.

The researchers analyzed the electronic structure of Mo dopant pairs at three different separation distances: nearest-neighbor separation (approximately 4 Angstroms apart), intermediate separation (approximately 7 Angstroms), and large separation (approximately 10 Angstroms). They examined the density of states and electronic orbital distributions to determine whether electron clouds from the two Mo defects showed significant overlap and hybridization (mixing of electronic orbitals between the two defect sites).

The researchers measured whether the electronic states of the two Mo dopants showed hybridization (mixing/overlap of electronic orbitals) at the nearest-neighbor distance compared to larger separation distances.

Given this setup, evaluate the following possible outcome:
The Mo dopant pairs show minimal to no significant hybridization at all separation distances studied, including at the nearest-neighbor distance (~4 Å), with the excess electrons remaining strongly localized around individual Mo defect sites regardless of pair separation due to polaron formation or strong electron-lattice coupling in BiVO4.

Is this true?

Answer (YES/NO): NO